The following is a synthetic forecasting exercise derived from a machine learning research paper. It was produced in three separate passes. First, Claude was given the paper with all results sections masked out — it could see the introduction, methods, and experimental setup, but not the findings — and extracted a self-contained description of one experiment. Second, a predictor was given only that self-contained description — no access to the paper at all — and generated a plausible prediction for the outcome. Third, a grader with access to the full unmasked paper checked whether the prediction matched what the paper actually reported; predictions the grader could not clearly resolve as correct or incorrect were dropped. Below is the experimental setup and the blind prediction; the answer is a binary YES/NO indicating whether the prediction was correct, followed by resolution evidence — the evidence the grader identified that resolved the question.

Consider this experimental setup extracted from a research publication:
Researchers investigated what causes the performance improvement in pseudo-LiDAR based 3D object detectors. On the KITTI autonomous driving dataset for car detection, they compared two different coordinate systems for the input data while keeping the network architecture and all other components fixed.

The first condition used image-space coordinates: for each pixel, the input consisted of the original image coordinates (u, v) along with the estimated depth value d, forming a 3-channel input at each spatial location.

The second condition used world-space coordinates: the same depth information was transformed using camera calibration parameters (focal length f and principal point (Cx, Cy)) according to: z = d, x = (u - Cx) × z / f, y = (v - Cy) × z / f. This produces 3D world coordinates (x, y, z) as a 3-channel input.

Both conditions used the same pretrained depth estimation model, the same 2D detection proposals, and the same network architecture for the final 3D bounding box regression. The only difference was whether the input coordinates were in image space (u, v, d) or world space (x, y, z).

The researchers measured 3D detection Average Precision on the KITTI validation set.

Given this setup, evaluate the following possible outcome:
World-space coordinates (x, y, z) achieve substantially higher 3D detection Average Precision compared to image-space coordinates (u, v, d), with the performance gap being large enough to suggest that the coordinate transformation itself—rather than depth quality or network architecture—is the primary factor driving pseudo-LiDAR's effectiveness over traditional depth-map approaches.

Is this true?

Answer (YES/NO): YES